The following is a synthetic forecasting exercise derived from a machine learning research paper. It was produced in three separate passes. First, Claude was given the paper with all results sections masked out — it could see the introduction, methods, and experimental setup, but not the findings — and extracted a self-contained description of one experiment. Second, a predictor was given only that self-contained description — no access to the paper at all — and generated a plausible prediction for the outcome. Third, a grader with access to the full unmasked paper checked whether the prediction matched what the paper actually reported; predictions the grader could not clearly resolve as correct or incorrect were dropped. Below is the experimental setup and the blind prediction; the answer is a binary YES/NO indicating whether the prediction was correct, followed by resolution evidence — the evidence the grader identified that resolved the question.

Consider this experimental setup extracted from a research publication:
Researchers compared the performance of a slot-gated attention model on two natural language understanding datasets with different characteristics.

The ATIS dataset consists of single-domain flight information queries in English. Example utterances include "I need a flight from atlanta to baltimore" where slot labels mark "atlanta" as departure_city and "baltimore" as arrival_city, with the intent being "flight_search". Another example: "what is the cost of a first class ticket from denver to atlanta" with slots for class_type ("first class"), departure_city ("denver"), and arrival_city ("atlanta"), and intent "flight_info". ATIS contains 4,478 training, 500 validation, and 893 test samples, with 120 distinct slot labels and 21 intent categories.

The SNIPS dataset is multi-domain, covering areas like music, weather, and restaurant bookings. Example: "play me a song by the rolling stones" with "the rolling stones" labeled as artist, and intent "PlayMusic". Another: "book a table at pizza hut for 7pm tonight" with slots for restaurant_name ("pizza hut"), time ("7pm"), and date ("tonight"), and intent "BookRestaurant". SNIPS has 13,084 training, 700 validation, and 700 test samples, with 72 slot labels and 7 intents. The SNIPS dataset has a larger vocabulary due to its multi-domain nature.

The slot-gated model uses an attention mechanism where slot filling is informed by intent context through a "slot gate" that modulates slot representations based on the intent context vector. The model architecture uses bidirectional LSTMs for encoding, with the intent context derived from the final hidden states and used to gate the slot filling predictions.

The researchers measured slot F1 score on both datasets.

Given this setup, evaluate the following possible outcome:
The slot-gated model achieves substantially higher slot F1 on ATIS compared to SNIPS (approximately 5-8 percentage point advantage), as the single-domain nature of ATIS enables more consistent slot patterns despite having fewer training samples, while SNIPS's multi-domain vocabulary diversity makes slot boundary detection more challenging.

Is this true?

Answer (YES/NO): YES